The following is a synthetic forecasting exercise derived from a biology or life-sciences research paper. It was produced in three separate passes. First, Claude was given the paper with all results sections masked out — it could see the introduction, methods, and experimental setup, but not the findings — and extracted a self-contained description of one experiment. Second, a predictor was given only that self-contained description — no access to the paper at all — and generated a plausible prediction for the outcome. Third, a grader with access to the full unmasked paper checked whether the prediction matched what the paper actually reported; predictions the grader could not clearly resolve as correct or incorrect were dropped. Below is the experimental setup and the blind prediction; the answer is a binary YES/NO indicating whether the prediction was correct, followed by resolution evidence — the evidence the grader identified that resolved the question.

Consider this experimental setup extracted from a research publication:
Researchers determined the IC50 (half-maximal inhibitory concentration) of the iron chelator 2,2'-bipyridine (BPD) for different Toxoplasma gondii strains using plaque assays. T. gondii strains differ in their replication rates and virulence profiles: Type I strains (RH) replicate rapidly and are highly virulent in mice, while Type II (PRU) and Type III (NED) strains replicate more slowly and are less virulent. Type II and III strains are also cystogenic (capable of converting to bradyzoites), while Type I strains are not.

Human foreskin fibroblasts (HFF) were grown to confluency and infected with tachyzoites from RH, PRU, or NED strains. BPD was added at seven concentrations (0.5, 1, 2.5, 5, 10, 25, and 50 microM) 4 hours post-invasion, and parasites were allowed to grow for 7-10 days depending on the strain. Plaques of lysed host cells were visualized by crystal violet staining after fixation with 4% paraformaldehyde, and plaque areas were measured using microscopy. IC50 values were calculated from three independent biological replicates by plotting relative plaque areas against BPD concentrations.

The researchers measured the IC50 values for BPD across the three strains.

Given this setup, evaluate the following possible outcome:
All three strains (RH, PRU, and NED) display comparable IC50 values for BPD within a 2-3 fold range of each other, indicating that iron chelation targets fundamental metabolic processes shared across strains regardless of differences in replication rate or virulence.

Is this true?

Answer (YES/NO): YES